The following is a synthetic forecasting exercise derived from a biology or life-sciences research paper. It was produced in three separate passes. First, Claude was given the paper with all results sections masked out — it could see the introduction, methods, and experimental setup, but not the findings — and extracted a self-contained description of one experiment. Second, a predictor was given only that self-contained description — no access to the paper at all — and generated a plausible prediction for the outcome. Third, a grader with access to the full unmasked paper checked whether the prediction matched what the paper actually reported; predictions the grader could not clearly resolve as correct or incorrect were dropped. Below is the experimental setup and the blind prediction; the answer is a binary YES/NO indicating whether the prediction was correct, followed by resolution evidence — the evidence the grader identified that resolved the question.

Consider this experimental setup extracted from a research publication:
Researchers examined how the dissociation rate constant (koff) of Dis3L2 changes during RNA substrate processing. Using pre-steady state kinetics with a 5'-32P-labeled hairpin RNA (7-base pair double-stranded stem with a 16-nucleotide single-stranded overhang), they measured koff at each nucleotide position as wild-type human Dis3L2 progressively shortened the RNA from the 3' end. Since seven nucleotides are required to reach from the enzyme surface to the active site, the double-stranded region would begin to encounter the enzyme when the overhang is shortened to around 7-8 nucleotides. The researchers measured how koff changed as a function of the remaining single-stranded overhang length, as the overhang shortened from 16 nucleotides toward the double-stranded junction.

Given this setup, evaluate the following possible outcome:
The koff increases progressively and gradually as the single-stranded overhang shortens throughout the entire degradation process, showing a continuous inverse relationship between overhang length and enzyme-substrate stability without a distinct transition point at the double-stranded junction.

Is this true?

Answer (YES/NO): NO